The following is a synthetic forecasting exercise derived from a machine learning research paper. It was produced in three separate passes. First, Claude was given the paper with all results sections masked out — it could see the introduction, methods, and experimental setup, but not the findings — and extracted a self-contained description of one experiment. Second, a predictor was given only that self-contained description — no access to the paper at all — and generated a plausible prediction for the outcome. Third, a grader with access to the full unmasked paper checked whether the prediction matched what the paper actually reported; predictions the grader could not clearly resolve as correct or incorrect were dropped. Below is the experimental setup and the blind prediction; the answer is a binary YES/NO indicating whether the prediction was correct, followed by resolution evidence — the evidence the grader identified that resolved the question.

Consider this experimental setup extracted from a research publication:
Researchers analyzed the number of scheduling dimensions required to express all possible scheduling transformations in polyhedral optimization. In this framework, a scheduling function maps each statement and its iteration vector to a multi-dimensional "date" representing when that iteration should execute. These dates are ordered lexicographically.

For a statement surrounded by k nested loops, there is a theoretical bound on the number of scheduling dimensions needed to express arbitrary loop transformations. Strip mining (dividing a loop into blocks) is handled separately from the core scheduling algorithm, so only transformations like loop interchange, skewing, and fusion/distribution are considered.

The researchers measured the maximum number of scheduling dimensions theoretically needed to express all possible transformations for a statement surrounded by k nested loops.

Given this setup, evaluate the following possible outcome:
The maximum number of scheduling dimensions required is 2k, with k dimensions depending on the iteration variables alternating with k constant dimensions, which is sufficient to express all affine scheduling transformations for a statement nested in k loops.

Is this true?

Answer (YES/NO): NO